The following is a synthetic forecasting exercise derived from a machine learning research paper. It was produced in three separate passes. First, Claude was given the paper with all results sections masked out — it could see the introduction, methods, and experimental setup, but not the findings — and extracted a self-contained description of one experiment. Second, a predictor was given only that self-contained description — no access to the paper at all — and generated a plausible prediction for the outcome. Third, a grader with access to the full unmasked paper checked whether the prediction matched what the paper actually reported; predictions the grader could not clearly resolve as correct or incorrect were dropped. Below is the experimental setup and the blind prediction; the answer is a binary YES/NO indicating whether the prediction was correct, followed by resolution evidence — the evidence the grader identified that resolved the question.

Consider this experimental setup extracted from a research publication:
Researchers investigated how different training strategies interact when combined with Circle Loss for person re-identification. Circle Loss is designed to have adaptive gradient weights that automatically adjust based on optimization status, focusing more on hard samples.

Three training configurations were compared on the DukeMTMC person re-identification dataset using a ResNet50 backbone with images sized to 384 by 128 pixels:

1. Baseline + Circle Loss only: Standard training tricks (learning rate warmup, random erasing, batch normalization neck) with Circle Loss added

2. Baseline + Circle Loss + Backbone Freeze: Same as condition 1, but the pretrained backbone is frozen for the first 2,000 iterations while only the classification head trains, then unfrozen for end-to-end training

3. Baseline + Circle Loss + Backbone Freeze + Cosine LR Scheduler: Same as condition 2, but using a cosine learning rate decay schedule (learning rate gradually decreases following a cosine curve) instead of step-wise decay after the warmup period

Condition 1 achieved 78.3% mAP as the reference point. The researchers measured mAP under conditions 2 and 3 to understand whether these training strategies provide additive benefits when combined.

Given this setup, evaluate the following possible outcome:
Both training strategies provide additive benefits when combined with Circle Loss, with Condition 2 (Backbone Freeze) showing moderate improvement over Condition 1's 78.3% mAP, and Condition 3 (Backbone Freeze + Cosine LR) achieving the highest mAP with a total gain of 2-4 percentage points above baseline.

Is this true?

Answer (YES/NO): NO